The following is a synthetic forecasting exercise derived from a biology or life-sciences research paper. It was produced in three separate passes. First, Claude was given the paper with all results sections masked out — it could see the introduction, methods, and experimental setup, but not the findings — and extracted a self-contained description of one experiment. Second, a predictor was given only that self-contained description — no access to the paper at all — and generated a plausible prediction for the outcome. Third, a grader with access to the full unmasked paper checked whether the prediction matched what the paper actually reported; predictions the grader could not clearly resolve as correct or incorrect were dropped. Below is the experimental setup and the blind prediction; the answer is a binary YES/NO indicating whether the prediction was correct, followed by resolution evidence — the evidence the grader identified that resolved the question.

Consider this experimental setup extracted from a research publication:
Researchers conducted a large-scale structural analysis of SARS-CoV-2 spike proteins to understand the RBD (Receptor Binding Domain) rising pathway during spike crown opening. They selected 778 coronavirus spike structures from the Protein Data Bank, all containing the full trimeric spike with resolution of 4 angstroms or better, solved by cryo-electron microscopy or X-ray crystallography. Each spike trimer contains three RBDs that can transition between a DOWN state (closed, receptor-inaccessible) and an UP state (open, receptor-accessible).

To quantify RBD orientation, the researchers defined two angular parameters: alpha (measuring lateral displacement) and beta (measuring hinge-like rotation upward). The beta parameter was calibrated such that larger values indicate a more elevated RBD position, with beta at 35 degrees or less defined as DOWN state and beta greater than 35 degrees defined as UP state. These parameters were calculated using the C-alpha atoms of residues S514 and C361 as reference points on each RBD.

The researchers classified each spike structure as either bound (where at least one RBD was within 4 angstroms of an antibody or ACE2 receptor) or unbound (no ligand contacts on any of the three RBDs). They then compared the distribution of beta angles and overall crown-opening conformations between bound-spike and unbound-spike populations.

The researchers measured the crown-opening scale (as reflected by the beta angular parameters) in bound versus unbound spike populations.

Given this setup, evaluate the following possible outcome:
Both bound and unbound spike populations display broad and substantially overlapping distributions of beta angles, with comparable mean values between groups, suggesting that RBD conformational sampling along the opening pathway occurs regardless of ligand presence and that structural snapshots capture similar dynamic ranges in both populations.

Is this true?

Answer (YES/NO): NO